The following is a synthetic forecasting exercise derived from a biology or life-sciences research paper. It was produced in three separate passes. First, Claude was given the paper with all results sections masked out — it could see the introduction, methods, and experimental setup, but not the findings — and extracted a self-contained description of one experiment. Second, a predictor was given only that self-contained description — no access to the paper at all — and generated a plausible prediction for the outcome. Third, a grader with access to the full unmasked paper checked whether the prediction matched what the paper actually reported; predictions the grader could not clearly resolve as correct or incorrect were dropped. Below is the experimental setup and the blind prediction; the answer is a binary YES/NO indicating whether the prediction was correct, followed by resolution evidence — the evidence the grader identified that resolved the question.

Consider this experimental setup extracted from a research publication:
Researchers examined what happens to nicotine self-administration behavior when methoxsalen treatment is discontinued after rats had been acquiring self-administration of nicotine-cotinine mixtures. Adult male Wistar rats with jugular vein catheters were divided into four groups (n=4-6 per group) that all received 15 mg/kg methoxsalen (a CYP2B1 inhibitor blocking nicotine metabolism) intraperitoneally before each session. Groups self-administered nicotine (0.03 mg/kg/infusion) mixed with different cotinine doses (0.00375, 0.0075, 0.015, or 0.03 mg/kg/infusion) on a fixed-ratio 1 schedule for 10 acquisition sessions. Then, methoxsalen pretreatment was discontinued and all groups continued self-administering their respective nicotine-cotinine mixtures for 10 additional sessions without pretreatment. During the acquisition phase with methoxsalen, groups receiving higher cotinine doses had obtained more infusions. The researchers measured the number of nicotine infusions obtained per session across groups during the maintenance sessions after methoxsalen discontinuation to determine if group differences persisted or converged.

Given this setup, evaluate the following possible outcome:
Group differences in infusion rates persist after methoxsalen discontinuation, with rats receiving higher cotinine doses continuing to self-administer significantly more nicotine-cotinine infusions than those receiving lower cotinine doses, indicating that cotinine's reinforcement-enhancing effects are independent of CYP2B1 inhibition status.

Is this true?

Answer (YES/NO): NO